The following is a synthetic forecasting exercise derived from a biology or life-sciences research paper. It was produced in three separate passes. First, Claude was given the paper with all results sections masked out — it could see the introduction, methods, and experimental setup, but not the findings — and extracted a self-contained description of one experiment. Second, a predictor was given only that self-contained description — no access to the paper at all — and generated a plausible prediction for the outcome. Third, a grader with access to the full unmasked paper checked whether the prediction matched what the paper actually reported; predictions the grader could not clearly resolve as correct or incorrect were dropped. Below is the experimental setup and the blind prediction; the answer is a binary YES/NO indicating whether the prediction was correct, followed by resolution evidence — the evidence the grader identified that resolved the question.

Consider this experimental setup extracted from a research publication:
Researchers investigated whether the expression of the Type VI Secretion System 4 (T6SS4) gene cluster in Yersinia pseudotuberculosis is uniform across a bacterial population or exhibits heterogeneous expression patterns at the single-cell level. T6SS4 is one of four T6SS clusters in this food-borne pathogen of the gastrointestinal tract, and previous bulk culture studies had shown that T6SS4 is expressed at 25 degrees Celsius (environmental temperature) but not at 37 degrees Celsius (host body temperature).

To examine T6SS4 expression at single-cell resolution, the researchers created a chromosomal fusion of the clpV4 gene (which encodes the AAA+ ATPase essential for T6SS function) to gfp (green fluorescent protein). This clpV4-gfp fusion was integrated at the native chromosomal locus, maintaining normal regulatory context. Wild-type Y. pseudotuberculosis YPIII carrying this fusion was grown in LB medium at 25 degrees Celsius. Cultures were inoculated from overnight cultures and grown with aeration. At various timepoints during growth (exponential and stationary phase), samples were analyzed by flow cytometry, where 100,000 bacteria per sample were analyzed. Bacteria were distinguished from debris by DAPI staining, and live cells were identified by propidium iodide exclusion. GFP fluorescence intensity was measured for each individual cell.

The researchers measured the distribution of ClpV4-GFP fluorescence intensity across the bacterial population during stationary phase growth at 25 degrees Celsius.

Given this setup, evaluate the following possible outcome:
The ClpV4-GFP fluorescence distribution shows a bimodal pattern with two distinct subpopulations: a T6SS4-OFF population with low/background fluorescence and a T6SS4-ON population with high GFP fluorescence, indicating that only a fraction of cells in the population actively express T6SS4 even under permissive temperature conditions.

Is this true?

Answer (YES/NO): YES